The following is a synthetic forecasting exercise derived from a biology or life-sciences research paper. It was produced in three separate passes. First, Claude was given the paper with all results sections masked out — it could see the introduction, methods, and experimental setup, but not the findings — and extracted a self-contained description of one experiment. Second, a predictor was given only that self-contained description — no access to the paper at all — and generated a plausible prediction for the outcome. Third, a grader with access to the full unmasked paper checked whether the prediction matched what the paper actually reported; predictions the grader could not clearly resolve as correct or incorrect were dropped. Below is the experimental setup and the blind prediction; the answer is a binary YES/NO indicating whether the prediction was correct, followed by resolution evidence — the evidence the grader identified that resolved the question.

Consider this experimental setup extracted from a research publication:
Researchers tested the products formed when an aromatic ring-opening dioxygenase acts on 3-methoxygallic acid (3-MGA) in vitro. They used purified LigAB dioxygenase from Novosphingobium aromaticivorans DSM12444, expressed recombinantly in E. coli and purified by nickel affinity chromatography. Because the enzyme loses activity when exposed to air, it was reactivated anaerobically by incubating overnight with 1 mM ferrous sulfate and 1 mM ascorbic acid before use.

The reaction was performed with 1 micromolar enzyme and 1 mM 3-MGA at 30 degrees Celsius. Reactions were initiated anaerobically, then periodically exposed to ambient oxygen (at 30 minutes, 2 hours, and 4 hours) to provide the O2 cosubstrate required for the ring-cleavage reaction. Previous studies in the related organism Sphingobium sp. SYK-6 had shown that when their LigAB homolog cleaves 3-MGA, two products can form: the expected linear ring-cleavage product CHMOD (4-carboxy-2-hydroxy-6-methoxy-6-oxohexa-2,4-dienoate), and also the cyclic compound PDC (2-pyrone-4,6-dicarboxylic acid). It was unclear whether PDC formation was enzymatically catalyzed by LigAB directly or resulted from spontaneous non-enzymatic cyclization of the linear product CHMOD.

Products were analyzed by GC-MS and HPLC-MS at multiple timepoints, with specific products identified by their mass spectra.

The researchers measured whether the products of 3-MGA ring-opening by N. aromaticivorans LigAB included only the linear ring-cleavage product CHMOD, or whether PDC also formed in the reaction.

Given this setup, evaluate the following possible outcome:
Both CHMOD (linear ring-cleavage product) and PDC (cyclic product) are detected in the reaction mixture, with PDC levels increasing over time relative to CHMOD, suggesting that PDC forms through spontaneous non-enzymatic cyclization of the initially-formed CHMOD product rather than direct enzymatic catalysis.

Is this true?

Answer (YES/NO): YES